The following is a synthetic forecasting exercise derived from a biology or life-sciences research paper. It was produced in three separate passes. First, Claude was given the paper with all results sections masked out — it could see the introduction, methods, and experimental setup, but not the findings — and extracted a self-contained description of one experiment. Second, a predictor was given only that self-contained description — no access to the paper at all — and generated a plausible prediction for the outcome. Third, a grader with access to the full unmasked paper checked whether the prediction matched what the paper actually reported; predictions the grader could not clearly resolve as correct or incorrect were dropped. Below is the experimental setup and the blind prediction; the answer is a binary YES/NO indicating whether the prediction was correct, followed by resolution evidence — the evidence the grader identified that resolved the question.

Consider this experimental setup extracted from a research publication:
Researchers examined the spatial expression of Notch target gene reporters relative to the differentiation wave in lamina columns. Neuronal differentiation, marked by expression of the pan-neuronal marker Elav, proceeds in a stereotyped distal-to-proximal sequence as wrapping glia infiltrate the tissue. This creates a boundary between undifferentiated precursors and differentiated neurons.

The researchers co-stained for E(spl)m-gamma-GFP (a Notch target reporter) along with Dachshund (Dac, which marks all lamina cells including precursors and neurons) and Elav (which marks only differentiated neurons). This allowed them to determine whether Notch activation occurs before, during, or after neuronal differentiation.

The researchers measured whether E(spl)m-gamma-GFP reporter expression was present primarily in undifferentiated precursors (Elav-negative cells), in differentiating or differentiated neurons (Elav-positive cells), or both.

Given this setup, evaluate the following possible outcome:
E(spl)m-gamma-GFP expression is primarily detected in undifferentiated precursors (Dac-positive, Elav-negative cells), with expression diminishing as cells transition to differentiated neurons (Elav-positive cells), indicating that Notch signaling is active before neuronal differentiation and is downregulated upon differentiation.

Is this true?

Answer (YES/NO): NO